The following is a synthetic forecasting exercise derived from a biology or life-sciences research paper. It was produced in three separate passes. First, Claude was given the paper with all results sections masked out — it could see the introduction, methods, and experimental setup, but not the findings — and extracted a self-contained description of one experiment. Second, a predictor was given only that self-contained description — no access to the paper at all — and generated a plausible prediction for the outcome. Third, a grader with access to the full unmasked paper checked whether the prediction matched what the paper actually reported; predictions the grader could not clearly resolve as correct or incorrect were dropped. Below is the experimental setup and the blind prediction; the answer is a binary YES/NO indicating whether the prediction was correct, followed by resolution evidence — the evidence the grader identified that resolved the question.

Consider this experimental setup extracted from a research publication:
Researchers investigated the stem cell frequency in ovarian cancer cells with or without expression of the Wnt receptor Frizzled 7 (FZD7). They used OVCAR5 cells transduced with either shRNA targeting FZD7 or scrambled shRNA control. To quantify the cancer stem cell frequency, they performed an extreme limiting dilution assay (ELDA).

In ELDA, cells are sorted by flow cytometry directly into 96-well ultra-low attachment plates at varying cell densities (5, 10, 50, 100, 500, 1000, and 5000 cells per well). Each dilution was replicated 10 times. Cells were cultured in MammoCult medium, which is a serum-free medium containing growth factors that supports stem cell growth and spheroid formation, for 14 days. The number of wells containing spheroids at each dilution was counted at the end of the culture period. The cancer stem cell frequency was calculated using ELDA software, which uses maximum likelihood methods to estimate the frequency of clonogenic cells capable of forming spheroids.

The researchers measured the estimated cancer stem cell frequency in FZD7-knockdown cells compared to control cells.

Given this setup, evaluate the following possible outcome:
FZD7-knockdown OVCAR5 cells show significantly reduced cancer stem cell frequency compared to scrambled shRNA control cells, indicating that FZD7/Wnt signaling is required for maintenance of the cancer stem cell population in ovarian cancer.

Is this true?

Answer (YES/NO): YES